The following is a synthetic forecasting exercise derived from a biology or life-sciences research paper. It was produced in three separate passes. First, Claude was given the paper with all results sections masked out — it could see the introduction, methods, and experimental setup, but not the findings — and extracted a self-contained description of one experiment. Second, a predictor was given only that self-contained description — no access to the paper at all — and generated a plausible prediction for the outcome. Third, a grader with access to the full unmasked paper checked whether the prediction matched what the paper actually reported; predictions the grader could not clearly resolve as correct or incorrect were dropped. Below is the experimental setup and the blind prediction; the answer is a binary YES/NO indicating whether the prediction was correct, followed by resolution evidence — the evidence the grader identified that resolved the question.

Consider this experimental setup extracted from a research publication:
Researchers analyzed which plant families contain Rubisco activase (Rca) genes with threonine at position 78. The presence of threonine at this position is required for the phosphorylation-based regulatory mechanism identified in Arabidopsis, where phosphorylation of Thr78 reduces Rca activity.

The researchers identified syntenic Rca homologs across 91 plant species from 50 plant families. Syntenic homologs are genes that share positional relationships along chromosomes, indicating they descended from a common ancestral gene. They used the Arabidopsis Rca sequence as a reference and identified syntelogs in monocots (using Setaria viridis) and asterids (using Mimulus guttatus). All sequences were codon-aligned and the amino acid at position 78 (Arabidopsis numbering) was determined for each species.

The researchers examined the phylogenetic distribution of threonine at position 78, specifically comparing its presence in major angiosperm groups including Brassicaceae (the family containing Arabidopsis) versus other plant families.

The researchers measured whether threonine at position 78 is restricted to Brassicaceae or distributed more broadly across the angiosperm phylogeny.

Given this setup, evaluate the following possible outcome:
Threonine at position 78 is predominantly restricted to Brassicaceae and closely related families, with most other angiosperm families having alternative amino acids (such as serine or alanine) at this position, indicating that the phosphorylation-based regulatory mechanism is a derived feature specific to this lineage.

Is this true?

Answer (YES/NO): NO